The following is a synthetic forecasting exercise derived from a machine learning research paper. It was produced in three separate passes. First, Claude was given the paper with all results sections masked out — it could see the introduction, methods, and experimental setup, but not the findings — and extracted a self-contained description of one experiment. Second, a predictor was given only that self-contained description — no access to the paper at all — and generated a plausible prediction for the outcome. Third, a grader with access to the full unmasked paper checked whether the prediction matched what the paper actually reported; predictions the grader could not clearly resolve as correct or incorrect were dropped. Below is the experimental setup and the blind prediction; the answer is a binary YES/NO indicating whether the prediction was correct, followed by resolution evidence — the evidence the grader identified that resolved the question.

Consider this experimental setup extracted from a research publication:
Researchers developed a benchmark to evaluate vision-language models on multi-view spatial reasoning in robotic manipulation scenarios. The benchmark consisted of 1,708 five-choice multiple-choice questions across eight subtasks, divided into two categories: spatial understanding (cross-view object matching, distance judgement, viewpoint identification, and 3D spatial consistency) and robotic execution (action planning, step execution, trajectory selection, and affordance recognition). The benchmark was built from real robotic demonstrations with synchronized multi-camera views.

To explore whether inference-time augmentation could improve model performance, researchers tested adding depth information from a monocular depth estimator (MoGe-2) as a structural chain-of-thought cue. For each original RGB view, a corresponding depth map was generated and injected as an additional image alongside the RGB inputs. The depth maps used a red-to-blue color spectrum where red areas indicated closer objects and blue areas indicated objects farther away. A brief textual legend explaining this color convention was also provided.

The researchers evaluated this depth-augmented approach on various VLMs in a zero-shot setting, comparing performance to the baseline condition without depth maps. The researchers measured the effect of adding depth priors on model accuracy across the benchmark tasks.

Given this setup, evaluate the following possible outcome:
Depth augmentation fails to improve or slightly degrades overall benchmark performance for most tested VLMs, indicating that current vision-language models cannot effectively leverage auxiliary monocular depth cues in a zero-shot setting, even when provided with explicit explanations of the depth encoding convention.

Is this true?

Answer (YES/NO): NO